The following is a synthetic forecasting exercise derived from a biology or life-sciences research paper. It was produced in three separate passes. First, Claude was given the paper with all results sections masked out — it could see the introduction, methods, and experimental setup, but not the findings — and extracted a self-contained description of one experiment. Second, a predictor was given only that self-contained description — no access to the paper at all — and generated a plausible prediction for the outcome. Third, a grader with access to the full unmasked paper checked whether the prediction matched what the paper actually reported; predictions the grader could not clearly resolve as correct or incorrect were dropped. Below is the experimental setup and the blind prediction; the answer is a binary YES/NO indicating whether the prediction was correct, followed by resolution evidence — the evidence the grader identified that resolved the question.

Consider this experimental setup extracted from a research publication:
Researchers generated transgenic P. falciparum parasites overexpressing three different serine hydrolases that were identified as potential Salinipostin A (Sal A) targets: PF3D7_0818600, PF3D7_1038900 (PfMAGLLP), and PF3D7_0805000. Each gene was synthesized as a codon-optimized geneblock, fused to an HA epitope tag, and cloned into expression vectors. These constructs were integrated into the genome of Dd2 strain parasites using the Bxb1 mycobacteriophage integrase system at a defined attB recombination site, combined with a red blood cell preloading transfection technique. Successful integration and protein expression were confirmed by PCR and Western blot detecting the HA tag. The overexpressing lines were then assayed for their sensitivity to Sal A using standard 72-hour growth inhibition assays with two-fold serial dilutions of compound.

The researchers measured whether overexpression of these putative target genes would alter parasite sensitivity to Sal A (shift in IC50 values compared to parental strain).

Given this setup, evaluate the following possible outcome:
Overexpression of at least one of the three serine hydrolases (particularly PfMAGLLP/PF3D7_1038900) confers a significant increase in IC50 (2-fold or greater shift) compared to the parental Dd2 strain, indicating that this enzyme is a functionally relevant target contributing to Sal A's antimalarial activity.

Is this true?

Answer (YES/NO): NO